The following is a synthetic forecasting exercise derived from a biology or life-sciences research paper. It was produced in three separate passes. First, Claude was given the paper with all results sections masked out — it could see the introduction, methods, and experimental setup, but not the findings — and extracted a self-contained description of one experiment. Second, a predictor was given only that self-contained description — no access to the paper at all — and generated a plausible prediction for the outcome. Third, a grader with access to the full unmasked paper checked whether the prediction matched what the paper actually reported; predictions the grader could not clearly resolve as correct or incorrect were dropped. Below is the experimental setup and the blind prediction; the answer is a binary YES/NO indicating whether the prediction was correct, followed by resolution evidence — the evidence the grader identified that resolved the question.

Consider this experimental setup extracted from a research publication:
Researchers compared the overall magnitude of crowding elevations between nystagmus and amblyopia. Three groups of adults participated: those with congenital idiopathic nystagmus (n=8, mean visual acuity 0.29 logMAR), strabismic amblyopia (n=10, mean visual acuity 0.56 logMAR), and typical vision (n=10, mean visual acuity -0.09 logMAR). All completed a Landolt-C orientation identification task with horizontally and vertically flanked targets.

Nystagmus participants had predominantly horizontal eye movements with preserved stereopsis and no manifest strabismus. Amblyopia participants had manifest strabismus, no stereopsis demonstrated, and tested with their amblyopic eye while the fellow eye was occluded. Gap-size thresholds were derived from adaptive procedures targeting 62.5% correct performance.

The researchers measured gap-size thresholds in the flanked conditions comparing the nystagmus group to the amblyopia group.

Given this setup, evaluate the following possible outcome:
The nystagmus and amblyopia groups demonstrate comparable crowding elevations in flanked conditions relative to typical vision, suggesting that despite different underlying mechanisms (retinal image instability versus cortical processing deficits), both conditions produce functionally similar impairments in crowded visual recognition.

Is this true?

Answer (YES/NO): NO